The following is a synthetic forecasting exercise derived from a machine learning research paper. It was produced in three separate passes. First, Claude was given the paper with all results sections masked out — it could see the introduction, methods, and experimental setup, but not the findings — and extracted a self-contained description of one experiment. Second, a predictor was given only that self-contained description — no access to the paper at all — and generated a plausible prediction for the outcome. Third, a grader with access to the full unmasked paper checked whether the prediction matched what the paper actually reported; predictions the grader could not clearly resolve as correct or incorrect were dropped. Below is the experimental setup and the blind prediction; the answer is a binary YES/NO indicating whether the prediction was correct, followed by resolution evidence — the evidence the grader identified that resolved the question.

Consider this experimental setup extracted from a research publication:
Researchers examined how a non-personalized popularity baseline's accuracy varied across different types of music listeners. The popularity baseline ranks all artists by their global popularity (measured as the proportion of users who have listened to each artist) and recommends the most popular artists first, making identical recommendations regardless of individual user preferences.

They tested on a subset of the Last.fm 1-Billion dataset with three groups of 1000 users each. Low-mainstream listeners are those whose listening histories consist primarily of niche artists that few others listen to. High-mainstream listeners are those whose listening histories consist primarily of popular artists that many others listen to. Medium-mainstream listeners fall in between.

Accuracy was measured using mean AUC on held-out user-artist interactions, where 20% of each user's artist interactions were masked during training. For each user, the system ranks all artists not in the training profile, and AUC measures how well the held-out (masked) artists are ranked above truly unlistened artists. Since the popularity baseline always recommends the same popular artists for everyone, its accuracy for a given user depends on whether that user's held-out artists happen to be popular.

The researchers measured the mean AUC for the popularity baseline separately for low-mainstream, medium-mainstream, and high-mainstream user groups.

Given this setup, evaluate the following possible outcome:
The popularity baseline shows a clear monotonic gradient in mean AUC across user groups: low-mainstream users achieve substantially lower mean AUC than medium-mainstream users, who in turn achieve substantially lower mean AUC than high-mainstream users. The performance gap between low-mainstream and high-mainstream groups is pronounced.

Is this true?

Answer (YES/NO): NO